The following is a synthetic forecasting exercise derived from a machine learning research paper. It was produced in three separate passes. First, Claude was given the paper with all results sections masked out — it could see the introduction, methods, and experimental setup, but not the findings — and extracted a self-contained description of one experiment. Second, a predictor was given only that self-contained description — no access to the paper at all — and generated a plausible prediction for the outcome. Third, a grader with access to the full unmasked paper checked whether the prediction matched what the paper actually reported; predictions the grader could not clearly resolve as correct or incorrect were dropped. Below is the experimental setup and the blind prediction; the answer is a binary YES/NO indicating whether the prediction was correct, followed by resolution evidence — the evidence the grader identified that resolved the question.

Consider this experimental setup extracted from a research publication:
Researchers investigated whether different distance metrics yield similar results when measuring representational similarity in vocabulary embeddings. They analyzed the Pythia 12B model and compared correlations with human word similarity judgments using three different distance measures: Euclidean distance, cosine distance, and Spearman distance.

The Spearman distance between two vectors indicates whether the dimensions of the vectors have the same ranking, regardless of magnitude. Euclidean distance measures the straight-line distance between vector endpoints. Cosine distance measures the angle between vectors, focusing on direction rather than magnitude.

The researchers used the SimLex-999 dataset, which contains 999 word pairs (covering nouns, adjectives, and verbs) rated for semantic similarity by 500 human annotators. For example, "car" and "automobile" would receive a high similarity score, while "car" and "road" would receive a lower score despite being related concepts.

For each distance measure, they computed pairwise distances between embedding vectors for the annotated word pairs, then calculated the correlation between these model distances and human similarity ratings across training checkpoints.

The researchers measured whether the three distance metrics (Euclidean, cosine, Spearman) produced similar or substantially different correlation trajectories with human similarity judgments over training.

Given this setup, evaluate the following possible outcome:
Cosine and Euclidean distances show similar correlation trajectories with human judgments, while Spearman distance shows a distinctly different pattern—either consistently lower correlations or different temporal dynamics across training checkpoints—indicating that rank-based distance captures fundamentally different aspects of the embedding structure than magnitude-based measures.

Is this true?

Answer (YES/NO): NO